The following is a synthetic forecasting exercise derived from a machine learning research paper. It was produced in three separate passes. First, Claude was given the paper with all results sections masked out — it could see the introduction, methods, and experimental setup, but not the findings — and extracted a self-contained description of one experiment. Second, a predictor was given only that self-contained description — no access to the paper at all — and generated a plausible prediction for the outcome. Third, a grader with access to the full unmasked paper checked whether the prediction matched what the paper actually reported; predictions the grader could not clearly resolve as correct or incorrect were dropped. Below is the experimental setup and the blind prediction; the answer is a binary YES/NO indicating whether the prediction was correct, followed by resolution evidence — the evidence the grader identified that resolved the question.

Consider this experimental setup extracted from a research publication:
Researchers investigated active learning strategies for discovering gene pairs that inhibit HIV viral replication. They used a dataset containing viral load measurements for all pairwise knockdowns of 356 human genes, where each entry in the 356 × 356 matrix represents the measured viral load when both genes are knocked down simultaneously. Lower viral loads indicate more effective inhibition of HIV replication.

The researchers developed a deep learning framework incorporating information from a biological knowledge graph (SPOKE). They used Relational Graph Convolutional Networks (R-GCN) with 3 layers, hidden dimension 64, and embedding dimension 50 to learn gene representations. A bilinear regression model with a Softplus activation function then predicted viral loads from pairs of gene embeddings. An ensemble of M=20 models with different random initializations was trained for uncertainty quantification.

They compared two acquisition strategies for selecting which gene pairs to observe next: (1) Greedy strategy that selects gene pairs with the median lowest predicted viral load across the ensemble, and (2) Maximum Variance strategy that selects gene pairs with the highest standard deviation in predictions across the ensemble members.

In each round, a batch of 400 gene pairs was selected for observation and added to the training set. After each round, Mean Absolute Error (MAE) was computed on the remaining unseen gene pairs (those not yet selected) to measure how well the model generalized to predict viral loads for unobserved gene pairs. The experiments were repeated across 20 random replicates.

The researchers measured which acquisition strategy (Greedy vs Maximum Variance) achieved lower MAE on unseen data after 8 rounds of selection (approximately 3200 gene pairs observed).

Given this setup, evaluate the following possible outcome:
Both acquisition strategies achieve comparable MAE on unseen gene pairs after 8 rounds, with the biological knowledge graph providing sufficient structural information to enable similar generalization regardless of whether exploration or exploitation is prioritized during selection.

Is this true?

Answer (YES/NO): NO